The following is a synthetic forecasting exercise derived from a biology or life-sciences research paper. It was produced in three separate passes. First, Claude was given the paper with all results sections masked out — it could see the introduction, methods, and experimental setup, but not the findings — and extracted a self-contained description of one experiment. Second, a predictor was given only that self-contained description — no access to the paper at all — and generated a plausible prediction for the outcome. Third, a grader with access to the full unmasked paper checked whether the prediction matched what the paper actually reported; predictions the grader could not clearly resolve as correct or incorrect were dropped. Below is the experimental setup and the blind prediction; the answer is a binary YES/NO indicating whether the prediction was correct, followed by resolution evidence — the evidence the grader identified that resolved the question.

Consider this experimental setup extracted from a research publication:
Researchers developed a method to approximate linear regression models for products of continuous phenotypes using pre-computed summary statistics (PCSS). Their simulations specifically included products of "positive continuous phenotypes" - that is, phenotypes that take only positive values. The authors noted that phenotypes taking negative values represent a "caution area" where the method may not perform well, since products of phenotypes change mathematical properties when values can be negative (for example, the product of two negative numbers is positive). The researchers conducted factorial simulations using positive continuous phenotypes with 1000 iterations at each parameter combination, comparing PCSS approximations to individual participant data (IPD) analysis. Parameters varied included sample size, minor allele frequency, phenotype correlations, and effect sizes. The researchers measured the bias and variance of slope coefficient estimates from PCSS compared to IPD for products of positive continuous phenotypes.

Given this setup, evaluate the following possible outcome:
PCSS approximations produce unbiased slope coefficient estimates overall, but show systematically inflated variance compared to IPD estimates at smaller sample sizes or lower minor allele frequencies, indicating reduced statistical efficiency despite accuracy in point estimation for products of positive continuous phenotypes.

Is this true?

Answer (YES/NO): NO